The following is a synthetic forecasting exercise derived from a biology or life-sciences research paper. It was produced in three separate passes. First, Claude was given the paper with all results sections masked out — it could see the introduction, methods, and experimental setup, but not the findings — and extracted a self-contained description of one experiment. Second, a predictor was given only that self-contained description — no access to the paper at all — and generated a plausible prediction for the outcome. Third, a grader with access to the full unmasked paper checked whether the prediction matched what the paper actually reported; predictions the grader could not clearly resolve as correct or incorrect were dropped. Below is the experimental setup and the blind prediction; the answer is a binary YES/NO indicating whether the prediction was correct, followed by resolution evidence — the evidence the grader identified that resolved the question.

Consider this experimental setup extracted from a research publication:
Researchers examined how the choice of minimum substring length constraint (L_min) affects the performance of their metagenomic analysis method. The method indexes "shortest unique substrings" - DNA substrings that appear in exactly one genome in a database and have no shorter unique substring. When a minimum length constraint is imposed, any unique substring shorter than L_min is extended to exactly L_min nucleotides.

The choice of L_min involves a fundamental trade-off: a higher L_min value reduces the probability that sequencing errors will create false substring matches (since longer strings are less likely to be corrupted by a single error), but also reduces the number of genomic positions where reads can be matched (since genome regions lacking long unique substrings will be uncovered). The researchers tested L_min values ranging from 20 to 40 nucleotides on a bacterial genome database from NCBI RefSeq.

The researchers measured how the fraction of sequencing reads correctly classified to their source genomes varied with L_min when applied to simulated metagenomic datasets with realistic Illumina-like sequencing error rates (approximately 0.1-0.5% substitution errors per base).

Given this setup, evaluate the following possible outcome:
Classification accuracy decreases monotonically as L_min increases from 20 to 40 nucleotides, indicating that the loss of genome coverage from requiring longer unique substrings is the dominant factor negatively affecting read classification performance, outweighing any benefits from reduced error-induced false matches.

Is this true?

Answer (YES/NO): NO